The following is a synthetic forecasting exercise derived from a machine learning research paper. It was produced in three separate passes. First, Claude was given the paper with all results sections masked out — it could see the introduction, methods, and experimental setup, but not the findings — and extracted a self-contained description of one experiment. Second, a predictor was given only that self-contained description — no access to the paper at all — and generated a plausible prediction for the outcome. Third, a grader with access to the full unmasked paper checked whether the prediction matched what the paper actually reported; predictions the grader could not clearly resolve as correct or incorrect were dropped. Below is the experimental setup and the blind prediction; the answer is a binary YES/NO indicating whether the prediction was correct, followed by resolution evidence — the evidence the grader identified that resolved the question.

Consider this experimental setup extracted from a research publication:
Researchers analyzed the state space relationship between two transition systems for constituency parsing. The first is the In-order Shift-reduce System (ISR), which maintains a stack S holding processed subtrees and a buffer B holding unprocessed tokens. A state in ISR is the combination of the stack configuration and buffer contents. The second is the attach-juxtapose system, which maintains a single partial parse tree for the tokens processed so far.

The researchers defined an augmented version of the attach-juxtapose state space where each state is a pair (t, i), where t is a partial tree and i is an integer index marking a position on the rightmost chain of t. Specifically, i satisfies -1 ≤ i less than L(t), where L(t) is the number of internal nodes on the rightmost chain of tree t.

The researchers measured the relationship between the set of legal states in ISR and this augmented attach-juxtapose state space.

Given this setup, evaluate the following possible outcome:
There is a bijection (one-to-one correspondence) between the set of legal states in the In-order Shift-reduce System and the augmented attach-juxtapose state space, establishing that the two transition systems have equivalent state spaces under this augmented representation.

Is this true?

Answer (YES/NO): YES